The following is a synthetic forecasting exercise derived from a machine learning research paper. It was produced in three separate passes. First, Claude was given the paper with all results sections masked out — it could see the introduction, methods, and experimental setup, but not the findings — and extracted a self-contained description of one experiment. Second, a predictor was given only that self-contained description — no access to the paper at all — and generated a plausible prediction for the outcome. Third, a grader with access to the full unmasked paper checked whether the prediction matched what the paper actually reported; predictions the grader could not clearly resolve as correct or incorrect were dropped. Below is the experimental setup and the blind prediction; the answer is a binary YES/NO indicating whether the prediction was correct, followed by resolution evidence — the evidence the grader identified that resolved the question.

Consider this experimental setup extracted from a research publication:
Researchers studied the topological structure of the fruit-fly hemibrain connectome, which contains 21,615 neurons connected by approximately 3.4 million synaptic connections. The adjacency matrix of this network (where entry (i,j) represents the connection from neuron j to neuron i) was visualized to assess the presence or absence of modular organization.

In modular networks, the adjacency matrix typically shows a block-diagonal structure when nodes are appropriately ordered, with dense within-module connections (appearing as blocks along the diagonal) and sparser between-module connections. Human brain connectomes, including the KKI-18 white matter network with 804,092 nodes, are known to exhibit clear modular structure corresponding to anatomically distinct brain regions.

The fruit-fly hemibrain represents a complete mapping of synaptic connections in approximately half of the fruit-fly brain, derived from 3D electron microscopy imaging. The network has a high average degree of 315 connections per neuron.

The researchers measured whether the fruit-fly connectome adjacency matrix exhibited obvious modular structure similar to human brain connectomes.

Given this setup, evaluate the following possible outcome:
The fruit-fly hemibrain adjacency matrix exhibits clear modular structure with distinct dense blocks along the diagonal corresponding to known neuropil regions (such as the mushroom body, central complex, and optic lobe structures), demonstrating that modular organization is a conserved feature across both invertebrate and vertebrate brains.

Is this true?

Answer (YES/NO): NO